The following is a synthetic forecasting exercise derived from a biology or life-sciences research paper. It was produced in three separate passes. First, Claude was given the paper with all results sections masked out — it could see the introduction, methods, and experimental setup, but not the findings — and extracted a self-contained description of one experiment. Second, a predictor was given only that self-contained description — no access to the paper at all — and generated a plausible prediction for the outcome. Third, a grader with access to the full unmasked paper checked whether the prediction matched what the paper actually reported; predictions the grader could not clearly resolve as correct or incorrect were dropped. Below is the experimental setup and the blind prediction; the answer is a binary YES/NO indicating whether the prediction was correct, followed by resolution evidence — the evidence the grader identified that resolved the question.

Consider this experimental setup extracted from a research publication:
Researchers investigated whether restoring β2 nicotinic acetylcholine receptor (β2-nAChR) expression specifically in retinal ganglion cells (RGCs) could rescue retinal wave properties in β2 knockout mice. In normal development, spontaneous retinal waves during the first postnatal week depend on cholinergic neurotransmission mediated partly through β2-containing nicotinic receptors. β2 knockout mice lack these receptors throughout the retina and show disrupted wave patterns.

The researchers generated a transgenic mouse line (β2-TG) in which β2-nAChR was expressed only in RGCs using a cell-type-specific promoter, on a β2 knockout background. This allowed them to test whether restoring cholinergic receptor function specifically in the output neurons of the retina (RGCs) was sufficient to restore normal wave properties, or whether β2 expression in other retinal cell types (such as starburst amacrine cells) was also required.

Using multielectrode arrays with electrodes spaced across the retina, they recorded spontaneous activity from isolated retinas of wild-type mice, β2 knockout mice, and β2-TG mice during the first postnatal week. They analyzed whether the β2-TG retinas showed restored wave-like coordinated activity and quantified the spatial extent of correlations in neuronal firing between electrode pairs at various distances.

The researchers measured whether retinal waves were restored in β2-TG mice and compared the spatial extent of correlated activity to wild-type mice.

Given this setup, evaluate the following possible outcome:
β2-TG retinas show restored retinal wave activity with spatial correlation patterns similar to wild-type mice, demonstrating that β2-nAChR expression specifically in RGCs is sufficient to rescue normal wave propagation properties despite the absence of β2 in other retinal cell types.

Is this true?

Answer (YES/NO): NO